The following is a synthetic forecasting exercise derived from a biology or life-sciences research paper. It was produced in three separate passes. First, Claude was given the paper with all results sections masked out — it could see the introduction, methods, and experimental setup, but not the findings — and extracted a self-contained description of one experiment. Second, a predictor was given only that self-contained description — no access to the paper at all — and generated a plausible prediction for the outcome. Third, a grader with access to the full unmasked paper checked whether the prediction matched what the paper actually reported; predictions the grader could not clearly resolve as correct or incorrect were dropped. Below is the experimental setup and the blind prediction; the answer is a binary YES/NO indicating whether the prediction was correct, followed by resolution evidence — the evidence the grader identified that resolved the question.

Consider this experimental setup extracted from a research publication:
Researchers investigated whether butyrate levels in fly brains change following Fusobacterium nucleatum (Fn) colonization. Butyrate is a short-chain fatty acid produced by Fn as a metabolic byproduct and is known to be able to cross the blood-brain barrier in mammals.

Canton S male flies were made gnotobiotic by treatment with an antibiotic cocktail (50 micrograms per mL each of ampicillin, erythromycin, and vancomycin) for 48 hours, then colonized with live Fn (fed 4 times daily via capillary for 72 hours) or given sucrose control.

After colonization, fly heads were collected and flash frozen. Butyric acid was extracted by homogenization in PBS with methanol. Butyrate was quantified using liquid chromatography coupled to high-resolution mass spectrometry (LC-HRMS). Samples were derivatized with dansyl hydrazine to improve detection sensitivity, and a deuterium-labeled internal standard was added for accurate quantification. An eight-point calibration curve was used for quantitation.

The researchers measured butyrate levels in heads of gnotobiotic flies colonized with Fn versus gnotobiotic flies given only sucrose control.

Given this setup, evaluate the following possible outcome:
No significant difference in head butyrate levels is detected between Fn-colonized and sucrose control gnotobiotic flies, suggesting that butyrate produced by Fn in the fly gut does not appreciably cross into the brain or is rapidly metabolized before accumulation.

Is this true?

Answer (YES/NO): NO